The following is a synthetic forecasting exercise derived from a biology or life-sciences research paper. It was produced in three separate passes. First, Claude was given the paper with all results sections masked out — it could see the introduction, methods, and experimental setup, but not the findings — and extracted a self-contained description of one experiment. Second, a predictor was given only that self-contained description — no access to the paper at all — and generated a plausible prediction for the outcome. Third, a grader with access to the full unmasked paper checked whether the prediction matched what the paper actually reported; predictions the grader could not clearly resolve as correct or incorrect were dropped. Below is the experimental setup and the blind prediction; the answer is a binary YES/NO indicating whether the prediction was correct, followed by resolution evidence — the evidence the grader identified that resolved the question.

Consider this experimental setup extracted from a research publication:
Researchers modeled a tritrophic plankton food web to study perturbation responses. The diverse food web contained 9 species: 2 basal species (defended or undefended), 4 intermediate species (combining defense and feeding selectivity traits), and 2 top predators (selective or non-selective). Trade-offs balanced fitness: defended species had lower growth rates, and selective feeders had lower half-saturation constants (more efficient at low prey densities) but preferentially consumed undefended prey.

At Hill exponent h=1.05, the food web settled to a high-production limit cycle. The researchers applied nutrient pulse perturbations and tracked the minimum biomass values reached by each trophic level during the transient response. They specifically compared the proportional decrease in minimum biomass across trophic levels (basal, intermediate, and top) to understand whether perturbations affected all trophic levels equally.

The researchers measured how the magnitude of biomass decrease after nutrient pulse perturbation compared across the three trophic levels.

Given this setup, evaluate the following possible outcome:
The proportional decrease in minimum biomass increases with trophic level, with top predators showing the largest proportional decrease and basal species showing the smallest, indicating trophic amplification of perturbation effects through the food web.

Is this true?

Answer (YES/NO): NO